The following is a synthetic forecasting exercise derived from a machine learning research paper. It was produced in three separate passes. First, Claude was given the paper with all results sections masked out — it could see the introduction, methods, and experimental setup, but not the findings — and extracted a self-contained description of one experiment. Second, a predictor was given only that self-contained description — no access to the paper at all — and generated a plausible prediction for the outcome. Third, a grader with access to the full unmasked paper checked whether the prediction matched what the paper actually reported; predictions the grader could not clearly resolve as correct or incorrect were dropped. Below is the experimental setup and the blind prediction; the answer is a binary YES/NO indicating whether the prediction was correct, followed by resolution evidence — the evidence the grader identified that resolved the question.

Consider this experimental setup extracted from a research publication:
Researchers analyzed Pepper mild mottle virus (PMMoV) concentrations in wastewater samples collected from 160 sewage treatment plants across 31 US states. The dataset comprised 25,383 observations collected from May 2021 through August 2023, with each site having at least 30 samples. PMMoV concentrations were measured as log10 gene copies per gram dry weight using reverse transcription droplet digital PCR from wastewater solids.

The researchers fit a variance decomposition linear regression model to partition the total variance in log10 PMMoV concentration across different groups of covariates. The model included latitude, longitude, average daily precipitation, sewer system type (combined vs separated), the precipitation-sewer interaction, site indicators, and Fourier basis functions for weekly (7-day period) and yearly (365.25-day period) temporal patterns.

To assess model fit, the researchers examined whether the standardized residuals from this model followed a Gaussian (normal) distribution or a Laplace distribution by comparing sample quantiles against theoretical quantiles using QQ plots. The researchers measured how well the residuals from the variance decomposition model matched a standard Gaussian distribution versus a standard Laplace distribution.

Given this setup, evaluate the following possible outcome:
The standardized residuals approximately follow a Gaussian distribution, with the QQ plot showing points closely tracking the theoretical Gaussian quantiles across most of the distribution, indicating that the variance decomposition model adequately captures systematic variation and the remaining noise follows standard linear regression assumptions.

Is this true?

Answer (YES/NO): NO